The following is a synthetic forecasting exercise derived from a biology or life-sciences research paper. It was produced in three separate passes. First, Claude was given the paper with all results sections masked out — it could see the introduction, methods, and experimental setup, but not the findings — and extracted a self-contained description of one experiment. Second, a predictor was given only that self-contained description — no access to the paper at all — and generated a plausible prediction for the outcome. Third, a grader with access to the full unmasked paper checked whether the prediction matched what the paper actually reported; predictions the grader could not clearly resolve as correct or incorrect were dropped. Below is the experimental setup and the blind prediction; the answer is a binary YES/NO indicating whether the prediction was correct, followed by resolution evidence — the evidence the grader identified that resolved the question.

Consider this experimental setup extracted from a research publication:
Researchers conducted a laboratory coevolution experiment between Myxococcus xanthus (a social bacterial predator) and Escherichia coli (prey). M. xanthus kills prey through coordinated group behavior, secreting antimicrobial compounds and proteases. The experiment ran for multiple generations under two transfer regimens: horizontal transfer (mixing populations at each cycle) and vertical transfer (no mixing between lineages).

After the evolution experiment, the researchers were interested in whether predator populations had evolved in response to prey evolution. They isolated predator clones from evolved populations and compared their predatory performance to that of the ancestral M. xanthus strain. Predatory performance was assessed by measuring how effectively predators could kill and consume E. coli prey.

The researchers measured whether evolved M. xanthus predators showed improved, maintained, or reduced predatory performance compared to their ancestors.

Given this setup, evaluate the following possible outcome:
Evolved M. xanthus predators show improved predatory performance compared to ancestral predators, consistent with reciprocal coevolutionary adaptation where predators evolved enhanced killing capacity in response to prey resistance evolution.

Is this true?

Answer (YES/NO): NO